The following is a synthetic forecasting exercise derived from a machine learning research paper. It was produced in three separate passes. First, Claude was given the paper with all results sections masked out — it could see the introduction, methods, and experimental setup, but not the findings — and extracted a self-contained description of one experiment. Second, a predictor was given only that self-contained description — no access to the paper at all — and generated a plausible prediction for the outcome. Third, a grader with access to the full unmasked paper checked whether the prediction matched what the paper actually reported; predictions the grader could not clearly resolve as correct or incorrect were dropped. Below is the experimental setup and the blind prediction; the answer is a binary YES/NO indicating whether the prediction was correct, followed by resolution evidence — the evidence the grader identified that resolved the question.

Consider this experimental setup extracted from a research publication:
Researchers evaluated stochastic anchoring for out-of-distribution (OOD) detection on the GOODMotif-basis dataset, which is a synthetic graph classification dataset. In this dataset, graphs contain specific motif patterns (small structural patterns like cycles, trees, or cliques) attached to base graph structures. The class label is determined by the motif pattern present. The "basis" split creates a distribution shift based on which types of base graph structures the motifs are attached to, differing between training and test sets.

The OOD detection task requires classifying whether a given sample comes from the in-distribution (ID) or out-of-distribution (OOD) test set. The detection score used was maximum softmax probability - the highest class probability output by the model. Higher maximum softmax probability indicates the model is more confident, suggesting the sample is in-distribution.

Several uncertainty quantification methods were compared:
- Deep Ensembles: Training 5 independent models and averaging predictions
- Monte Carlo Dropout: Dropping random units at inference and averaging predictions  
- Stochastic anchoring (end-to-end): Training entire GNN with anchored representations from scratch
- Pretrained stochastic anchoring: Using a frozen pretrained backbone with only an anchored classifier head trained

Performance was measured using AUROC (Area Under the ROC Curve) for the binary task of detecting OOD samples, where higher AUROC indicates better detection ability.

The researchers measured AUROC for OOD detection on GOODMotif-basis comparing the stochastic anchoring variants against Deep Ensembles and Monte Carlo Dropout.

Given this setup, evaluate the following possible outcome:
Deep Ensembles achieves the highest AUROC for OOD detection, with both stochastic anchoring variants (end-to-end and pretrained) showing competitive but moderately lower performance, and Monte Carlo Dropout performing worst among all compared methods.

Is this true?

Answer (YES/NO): NO